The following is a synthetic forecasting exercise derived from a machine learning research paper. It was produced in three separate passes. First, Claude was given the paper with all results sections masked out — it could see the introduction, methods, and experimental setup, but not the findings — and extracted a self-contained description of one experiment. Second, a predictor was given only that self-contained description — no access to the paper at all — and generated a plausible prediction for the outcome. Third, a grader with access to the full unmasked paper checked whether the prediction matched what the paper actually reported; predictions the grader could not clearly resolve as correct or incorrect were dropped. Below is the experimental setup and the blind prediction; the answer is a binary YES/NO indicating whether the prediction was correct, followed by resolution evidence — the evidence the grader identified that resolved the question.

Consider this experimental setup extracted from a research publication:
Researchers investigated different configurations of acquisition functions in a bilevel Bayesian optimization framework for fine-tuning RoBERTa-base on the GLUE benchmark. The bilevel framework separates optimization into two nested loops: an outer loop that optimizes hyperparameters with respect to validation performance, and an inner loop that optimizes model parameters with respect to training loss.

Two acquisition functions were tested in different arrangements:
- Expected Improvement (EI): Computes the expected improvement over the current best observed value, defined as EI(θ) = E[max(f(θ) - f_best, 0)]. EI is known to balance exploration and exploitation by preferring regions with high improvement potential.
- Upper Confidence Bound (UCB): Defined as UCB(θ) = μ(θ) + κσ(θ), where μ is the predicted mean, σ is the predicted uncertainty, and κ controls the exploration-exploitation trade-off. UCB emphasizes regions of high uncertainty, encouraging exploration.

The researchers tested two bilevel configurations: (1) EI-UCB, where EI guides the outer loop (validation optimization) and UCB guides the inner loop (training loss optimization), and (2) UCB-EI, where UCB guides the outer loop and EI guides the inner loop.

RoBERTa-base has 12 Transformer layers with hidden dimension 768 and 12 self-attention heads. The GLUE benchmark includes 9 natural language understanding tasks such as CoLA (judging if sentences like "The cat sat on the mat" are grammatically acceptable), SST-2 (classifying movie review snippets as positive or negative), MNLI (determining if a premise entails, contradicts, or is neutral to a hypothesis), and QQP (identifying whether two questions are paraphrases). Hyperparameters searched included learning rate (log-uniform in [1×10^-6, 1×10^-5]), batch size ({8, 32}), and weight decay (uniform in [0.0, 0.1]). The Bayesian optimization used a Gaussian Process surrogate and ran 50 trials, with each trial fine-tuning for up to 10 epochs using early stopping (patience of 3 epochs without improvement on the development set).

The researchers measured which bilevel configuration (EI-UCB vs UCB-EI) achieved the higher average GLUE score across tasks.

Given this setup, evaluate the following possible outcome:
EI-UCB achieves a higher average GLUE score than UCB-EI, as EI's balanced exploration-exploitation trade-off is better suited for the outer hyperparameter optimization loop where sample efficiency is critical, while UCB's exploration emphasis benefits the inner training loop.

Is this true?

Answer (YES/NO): YES